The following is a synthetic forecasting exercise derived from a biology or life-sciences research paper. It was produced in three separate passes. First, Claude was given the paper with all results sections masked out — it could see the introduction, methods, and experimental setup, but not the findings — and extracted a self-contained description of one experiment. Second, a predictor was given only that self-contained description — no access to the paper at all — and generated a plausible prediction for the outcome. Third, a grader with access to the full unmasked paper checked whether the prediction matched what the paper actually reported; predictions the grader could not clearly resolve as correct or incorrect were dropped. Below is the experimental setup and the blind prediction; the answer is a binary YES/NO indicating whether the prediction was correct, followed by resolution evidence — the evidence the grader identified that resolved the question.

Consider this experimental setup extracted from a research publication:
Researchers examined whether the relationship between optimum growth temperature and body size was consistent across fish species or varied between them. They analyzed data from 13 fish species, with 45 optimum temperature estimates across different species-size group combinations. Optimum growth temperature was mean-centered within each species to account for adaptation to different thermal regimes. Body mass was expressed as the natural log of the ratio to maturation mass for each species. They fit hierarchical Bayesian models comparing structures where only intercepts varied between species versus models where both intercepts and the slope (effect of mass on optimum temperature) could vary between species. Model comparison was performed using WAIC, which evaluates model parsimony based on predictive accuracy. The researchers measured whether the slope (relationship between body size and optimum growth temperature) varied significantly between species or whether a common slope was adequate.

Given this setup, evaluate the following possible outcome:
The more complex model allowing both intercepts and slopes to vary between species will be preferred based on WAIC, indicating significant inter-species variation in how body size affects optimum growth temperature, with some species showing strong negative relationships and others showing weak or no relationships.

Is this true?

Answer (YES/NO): NO